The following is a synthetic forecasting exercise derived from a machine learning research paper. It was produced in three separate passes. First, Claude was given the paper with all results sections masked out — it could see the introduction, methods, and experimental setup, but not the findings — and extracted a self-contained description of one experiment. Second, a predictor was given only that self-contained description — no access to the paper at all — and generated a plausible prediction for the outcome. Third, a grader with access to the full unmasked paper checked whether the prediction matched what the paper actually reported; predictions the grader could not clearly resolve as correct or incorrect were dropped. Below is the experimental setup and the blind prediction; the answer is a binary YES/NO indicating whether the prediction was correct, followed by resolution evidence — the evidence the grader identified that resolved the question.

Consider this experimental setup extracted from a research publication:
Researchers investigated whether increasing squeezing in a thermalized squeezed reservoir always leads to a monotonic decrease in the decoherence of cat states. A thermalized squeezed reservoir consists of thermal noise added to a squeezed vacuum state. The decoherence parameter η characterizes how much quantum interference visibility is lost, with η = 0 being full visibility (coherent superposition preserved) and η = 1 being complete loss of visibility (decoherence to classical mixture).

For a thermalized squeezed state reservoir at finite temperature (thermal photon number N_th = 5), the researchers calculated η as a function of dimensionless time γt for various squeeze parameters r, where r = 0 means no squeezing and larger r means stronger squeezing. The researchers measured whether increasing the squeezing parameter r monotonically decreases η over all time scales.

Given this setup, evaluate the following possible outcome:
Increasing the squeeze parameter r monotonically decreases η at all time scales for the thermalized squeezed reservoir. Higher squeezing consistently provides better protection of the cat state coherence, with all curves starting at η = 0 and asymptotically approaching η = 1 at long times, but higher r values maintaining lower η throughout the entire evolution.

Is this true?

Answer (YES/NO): NO